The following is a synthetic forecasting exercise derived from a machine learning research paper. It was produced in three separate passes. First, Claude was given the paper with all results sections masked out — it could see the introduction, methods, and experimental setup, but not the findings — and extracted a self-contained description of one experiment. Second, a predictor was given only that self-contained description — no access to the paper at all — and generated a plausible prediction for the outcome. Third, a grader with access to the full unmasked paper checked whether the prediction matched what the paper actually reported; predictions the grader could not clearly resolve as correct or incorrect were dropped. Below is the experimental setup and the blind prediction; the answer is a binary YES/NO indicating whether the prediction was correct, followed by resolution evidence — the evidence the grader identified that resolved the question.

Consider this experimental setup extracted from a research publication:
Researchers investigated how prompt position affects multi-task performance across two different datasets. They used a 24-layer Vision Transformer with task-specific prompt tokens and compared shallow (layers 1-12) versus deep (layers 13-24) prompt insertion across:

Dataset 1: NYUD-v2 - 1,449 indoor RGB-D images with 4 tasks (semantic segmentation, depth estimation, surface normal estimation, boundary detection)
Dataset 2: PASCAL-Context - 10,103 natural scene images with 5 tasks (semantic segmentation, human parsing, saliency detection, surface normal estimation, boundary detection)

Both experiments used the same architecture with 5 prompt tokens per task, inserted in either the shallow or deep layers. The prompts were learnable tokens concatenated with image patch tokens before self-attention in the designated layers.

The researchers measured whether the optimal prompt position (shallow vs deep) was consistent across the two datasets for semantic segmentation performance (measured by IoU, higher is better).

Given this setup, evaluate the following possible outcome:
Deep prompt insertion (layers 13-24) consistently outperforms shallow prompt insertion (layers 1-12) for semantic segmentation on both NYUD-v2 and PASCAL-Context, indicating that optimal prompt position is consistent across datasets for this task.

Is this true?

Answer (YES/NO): NO